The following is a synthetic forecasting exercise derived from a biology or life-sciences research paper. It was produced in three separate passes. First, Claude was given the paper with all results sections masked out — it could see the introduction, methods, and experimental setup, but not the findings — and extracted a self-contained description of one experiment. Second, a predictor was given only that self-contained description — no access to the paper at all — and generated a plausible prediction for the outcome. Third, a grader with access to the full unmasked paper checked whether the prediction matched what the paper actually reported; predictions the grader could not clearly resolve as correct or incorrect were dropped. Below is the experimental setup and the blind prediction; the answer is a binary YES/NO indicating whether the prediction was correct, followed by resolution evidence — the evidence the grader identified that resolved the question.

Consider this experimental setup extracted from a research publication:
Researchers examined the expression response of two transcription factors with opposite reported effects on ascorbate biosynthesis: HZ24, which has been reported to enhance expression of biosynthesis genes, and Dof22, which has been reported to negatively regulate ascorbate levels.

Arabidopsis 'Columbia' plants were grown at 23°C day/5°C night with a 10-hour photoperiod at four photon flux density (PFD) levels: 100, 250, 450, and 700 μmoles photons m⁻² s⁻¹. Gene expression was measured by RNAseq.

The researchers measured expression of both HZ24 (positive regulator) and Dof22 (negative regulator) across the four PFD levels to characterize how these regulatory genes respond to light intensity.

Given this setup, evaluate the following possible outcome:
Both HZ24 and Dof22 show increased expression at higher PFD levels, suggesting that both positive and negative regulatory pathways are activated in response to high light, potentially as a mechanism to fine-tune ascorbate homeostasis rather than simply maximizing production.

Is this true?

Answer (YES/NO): YES